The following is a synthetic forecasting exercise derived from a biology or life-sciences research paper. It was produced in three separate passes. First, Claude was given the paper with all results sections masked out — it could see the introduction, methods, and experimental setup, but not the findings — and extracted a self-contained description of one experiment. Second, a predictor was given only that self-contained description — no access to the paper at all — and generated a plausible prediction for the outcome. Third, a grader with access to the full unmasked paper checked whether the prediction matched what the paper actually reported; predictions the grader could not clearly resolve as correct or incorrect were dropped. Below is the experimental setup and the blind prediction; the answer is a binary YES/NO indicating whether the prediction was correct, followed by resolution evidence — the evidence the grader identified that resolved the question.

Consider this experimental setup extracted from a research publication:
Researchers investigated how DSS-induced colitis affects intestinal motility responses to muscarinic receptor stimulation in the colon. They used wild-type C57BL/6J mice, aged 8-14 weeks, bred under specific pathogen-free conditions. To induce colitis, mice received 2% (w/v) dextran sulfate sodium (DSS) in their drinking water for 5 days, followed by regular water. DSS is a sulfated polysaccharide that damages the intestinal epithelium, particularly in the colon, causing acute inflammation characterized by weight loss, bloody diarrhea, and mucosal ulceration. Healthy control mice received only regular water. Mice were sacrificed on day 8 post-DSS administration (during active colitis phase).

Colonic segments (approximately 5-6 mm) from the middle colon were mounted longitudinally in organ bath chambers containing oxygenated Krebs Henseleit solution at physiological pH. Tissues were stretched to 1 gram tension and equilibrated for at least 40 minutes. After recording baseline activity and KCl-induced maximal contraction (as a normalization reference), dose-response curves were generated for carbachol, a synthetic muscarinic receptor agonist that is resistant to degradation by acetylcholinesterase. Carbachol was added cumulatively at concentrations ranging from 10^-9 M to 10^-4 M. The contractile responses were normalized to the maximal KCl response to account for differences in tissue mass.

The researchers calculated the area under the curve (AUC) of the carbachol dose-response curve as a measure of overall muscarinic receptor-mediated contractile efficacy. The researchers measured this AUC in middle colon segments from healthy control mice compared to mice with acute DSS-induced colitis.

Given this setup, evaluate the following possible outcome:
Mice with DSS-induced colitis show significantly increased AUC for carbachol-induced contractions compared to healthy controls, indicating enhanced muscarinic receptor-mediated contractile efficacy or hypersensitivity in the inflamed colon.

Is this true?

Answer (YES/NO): NO